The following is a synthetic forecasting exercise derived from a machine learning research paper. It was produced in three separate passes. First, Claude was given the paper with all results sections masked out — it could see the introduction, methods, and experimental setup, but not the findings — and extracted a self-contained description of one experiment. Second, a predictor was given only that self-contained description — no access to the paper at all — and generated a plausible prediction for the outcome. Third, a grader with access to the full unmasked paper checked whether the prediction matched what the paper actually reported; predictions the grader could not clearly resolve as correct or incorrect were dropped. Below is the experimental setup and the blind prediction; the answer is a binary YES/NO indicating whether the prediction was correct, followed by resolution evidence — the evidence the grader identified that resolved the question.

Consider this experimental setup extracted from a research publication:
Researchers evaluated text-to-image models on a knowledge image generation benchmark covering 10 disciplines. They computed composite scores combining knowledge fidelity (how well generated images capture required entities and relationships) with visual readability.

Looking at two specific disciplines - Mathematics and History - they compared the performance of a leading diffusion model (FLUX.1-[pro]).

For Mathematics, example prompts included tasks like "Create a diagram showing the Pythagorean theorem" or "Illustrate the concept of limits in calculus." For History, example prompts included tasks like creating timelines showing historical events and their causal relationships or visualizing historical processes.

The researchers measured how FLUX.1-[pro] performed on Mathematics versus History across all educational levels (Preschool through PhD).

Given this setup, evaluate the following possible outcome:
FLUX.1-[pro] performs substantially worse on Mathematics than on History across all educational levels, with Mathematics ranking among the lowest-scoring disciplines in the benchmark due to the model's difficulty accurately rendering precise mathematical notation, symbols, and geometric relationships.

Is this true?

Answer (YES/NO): NO